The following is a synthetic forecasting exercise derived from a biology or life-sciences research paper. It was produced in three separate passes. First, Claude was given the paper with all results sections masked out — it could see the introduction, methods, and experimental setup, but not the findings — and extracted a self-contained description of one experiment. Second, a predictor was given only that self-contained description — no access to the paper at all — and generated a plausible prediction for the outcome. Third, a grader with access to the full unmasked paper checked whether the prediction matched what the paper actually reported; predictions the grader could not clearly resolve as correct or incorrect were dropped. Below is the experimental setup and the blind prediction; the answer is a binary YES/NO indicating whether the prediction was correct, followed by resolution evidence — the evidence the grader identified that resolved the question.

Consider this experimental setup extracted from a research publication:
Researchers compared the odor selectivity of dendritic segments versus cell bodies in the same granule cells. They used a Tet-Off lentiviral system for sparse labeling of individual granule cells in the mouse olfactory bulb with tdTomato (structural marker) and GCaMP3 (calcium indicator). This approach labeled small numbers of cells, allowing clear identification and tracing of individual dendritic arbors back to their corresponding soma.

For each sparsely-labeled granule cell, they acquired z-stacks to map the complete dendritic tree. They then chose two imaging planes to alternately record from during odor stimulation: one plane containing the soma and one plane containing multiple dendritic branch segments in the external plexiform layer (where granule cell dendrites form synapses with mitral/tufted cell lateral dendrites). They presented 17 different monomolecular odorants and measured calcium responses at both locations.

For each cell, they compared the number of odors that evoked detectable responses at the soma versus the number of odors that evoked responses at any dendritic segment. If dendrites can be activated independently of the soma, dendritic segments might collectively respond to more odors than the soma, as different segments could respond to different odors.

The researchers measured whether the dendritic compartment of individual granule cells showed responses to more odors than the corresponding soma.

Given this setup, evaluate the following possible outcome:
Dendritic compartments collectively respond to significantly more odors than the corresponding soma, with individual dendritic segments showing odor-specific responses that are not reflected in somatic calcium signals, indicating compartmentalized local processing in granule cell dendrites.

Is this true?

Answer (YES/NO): YES